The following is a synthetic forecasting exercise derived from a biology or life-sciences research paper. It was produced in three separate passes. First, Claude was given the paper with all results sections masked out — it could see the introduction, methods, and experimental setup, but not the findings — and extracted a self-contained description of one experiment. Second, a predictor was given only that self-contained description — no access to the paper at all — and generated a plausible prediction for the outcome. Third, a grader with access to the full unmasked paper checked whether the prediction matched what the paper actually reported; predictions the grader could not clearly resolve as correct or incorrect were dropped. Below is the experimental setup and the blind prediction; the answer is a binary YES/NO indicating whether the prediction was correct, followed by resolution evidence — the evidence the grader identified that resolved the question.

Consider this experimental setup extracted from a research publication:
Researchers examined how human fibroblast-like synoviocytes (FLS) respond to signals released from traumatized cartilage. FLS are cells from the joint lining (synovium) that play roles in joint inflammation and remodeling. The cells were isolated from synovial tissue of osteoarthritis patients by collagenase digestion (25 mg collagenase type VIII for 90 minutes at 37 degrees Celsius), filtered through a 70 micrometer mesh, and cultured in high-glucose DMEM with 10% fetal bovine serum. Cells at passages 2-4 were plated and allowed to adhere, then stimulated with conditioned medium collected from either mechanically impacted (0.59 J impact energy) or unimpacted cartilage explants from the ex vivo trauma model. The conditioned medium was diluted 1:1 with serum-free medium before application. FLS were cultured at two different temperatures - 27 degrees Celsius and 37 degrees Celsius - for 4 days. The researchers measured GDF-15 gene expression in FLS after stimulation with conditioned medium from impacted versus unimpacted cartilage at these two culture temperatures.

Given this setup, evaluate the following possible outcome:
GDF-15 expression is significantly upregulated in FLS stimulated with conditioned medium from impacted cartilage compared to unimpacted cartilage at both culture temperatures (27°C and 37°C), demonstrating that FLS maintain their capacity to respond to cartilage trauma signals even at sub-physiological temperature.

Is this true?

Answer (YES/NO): NO